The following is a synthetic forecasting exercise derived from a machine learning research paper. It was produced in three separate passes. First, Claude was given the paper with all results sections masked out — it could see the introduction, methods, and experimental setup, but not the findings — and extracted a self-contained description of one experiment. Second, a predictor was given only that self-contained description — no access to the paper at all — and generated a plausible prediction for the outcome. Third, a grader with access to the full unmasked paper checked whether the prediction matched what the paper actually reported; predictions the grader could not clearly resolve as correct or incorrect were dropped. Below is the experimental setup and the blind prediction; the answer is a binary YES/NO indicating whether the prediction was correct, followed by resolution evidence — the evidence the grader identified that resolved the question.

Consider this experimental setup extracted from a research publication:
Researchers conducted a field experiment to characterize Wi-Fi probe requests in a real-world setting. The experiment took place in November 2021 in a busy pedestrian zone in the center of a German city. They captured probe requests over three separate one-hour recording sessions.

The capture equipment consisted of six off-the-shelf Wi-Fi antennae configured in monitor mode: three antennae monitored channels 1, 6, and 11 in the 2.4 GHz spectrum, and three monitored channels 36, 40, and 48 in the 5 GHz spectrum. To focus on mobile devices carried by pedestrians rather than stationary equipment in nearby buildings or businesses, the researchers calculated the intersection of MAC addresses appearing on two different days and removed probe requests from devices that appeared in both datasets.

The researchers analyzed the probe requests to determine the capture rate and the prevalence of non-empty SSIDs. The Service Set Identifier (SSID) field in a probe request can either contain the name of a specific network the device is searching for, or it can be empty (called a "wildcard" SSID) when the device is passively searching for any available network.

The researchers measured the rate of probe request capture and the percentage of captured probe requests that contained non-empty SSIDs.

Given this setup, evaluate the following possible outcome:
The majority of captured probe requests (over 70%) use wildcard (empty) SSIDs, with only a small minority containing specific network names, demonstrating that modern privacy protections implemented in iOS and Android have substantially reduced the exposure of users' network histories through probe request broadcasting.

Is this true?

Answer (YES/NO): NO